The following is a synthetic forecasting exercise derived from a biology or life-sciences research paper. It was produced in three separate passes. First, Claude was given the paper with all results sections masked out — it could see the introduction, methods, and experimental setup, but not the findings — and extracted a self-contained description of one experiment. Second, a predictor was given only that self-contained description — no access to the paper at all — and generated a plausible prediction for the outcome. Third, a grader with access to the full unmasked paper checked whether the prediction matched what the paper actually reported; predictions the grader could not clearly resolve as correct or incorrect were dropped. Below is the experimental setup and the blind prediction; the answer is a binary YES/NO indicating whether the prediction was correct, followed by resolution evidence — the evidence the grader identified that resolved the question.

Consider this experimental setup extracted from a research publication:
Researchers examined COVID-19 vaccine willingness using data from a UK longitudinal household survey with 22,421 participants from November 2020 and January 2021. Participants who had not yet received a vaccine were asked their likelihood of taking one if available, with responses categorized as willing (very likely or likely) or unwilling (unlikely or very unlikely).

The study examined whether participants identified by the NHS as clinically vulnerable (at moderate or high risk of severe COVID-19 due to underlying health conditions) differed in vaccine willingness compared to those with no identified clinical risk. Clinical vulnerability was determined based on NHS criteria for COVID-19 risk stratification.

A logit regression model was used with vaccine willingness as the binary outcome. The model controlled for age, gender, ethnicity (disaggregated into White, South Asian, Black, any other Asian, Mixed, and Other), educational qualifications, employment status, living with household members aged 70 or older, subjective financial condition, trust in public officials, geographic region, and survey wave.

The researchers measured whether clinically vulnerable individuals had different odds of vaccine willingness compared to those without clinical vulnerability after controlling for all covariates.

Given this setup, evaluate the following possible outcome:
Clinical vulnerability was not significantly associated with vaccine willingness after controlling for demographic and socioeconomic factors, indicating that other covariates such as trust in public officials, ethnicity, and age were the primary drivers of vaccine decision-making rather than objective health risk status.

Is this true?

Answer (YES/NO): NO